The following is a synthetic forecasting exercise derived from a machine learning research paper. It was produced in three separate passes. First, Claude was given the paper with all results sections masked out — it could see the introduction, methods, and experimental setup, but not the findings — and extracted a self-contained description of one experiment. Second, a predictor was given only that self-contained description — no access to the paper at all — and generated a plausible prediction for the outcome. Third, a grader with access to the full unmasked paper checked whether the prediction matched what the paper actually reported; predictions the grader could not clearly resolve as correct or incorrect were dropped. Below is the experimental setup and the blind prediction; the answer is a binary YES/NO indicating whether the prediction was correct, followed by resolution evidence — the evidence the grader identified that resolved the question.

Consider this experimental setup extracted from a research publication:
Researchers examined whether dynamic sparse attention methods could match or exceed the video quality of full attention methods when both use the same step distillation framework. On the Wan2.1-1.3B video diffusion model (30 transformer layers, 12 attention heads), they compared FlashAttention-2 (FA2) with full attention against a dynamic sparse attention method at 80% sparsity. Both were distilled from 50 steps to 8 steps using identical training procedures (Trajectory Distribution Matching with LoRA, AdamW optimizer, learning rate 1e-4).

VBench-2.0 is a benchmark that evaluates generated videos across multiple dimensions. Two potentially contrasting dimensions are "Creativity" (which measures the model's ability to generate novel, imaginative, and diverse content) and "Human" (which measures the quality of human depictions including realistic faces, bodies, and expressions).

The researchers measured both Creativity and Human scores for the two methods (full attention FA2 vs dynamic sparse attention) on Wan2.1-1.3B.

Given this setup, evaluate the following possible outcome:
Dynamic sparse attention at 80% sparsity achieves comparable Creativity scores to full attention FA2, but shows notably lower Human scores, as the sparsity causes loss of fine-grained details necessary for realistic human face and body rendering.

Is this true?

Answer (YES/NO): NO